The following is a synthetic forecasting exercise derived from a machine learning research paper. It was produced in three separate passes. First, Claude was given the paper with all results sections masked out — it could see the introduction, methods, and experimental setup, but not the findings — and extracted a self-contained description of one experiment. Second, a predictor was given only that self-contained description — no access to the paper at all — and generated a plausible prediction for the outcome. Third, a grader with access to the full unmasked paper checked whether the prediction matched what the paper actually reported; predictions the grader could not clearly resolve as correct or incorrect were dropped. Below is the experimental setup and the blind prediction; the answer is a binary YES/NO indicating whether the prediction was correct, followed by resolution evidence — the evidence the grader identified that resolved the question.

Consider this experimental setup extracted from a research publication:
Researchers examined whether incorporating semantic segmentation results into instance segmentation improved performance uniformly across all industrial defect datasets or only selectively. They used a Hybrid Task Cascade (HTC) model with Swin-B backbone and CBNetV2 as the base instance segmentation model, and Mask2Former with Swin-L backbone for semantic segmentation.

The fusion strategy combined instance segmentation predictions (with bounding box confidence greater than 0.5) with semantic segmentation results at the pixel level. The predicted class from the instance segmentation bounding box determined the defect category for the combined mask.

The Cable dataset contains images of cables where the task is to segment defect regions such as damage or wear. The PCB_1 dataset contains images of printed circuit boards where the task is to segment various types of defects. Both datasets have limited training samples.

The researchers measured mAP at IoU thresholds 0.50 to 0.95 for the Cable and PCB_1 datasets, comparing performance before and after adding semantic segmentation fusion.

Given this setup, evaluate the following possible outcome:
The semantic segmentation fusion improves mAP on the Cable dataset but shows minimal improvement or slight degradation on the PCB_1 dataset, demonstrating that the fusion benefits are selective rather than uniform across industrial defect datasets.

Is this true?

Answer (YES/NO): NO